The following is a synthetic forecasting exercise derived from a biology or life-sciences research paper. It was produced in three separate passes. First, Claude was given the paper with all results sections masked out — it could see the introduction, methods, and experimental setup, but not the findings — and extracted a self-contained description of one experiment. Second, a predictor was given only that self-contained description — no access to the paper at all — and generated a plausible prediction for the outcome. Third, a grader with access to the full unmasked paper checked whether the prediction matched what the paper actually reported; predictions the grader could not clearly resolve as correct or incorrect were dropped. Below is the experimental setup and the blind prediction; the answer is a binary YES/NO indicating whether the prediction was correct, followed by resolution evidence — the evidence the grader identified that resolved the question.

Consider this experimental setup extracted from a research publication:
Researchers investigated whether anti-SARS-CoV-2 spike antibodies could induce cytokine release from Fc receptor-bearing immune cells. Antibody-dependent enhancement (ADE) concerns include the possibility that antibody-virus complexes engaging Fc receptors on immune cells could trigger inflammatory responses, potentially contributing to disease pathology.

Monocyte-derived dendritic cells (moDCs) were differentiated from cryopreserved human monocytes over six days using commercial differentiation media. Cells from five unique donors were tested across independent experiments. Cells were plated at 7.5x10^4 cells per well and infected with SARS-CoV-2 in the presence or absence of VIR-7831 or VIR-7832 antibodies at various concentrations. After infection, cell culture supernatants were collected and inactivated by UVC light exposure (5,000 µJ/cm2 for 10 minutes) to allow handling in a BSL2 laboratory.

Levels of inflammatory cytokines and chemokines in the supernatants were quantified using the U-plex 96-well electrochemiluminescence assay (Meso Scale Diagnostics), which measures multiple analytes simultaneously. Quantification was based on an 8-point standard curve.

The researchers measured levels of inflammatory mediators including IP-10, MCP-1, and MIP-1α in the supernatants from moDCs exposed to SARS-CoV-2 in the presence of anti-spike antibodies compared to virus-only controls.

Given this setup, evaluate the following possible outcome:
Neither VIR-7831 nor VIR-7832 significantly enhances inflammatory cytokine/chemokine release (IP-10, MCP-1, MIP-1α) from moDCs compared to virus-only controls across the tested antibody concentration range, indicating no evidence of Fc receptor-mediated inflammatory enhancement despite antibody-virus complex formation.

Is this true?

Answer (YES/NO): YES